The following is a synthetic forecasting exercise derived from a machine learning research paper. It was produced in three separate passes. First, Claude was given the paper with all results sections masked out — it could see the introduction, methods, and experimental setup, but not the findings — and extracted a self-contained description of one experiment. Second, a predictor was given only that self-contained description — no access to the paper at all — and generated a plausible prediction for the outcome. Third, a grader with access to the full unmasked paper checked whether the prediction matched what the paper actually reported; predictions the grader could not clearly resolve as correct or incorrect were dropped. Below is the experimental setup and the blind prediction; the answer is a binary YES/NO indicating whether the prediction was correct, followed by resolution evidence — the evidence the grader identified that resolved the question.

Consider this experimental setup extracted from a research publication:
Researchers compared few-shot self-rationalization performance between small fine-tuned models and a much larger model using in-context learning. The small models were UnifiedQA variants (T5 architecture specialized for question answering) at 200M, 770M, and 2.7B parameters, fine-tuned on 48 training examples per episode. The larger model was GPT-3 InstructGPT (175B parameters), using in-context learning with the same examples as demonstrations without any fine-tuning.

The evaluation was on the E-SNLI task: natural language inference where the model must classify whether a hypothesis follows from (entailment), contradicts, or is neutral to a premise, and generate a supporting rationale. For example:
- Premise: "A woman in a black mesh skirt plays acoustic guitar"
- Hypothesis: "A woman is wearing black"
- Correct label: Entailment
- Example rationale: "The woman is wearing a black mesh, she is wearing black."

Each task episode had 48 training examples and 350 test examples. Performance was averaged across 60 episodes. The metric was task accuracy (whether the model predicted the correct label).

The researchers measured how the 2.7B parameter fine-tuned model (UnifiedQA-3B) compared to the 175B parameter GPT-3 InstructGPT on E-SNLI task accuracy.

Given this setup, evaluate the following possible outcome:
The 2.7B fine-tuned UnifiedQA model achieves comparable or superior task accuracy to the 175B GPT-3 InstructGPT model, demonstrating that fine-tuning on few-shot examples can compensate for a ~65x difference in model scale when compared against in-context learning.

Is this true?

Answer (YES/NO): YES